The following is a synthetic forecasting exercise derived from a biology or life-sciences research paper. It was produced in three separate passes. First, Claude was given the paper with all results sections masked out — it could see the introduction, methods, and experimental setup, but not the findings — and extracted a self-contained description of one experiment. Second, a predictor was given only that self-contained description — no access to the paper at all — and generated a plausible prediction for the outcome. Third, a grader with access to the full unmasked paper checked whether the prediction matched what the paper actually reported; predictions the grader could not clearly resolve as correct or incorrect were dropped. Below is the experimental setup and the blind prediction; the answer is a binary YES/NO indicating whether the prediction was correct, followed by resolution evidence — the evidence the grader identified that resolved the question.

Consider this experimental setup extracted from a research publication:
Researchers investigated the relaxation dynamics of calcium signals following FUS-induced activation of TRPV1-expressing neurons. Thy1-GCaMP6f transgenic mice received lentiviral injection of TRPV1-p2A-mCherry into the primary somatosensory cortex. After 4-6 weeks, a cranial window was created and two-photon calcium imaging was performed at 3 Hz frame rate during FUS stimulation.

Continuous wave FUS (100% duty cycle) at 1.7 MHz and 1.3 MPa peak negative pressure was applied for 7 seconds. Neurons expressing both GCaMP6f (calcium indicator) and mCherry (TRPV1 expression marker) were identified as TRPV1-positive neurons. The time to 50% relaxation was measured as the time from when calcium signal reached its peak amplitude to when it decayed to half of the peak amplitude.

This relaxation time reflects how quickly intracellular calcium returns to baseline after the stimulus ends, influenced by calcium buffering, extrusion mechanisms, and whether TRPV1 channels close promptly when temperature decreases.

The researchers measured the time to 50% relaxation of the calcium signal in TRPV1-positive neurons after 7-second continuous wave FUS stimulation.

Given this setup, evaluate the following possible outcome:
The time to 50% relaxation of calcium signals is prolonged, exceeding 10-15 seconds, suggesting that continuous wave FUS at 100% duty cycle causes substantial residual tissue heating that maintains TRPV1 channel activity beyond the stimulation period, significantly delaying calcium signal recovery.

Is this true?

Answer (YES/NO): NO